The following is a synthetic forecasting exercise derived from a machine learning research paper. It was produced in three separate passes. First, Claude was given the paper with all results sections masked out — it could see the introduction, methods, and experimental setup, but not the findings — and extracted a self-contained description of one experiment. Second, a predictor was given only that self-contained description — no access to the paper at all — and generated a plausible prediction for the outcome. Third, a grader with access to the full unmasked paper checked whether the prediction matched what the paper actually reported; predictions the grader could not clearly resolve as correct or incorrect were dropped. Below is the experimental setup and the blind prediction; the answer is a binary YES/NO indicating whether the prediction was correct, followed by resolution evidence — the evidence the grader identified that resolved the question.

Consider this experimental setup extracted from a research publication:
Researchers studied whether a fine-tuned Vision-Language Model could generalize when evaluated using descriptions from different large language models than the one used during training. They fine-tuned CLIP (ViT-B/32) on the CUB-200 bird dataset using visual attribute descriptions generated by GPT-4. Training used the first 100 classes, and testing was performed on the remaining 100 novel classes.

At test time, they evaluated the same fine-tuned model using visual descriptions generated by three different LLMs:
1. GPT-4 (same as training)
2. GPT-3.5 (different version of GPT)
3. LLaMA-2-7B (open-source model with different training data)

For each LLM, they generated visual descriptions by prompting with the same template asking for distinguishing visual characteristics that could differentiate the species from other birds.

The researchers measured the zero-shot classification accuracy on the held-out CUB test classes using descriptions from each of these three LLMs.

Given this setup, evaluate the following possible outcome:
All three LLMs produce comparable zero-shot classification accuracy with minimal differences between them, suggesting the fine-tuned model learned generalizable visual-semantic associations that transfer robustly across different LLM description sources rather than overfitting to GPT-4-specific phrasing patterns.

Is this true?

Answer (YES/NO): NO